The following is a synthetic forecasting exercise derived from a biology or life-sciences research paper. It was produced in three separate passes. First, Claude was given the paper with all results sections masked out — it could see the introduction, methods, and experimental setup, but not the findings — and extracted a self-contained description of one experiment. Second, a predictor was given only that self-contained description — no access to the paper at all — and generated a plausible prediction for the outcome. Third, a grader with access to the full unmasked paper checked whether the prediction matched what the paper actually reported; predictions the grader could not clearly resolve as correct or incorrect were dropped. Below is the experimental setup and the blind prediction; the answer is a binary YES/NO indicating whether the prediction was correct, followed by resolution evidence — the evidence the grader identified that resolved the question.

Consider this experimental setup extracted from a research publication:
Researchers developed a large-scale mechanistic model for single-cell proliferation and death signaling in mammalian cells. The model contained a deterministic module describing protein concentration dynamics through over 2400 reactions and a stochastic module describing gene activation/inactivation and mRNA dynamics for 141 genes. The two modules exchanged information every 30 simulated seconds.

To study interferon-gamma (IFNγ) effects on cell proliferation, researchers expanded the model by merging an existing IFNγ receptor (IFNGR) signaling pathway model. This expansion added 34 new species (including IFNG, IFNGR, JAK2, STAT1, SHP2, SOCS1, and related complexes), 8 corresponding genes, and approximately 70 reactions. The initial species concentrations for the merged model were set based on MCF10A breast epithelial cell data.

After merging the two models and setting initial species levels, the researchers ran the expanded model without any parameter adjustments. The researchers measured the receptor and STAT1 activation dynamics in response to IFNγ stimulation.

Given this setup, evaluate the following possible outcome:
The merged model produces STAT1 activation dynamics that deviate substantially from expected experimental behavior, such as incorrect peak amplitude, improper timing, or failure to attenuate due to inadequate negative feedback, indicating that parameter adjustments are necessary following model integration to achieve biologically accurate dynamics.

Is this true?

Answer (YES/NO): YES